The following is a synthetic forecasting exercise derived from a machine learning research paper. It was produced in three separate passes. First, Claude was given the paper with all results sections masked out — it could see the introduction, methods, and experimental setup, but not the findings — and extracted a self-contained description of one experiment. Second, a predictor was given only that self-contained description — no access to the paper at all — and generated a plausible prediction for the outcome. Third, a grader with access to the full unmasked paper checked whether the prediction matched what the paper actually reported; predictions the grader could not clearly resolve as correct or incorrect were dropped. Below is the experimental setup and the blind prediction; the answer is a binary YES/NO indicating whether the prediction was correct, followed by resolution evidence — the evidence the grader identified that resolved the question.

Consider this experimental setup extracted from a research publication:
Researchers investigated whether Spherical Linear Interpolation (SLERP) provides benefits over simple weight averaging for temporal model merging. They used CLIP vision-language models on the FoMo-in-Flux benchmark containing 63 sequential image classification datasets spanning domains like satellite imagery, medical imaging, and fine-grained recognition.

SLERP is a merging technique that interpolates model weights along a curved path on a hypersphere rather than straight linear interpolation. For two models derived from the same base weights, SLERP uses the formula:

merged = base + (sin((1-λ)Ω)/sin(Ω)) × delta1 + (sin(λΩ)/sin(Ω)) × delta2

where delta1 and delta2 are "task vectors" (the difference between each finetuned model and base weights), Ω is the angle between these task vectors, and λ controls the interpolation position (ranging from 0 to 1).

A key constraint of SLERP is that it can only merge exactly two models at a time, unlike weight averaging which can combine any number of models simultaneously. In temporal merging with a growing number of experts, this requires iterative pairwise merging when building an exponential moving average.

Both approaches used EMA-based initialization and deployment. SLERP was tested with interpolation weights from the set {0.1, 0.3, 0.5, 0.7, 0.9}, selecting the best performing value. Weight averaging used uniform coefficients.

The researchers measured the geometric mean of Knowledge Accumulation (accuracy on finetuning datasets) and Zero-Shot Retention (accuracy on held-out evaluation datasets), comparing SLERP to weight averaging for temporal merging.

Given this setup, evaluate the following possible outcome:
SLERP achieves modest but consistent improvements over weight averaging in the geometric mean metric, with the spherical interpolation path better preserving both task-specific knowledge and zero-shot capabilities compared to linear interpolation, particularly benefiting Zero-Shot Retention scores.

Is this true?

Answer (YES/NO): NO